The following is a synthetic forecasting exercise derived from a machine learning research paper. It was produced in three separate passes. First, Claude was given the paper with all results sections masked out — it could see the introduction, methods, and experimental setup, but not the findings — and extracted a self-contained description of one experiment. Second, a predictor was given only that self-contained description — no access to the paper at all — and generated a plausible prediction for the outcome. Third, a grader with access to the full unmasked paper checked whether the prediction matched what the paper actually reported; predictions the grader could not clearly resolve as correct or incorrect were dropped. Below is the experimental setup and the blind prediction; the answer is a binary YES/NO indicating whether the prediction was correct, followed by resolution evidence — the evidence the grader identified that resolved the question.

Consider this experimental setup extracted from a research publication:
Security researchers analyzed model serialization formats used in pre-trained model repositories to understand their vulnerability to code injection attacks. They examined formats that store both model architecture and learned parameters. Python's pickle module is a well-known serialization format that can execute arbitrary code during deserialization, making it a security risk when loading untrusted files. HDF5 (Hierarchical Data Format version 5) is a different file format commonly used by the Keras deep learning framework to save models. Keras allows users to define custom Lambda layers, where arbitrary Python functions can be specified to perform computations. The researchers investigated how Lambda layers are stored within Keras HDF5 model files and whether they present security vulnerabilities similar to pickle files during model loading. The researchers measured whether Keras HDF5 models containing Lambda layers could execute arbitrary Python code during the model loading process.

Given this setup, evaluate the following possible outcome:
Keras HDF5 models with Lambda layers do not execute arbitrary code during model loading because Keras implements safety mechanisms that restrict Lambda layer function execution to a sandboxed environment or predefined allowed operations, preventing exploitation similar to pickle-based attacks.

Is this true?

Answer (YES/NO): NO